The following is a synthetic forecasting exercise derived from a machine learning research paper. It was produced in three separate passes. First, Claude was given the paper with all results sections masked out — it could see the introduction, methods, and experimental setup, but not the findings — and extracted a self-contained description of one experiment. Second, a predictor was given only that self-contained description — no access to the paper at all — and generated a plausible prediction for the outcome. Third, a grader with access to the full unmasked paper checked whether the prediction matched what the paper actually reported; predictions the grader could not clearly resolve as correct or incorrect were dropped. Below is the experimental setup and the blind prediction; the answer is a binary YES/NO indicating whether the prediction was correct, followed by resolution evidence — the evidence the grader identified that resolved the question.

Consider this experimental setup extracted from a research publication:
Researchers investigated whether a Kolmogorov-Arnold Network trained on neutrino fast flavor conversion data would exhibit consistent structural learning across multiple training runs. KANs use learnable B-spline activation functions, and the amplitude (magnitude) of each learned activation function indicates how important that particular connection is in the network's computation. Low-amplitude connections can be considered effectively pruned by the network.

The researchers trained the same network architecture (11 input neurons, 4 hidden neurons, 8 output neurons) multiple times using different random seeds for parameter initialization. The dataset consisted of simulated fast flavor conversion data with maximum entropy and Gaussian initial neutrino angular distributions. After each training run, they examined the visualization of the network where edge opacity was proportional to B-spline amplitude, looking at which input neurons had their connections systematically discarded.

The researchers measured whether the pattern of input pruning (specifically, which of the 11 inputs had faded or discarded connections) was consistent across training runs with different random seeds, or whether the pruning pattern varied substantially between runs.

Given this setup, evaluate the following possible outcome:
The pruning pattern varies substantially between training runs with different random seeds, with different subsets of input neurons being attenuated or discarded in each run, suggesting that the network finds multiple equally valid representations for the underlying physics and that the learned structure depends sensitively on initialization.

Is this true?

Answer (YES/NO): NO